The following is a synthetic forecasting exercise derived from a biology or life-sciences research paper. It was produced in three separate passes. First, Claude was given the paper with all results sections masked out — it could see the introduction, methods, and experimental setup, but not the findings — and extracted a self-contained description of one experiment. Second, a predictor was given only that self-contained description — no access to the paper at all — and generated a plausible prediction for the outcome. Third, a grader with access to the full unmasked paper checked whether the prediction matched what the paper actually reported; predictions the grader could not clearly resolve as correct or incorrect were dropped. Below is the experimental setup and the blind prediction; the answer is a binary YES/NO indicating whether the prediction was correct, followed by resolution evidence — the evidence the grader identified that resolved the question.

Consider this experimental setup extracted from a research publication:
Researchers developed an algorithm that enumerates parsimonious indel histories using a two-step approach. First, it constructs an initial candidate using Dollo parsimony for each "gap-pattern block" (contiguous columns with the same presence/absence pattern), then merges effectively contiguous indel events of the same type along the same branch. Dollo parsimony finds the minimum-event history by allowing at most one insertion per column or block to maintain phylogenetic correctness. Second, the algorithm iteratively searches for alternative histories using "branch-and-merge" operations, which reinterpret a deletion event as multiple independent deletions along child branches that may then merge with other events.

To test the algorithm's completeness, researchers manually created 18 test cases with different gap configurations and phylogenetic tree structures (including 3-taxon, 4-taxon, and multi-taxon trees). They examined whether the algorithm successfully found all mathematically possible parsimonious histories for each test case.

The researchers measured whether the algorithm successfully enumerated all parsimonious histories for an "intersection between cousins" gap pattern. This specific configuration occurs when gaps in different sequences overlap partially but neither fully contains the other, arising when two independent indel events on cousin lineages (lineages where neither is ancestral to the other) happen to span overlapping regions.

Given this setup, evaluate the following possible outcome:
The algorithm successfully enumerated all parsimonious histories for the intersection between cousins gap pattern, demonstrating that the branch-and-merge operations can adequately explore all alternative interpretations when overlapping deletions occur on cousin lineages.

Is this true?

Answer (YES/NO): NO